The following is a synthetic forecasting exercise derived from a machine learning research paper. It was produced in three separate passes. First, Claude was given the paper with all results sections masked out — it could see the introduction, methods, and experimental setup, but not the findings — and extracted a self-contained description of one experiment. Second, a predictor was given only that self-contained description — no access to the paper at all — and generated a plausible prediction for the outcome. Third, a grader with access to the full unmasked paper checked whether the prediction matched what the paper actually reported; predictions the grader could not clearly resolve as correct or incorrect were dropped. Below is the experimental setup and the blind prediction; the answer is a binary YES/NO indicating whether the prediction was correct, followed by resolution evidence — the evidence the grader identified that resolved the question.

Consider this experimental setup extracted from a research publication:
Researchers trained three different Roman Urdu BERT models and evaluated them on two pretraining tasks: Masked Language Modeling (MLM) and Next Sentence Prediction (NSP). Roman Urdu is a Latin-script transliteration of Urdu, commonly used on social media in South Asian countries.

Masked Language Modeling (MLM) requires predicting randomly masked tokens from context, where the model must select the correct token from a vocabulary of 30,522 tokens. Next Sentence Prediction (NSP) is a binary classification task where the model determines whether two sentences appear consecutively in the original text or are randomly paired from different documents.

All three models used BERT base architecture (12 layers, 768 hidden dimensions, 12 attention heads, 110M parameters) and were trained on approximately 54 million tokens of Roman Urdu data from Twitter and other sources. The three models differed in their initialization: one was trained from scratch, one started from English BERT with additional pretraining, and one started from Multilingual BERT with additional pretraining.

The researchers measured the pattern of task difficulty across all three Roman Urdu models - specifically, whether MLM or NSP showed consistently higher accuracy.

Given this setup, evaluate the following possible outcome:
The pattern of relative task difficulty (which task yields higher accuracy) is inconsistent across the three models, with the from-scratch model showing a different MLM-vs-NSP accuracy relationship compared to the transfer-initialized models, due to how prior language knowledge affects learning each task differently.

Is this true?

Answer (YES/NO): NO